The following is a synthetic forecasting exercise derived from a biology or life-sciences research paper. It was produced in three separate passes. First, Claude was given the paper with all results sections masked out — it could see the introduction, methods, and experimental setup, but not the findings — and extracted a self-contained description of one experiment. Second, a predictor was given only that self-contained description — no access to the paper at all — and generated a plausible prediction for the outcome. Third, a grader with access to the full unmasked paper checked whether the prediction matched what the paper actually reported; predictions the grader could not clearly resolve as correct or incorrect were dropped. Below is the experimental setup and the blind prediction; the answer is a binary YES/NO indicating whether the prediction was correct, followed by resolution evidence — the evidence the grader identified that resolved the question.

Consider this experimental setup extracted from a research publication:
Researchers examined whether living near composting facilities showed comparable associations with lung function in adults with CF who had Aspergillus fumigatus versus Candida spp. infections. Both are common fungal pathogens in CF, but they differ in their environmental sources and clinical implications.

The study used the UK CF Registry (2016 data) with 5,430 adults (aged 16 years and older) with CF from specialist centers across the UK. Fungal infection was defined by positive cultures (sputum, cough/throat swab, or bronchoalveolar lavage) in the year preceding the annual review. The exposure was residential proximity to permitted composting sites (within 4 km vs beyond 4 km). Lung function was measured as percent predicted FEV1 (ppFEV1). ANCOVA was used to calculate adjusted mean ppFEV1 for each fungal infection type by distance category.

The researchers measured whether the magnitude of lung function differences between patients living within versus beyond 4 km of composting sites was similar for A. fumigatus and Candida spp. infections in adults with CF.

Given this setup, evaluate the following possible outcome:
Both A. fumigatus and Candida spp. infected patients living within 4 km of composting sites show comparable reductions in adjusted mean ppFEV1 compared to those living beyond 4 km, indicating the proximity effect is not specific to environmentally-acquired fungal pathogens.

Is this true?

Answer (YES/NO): YES